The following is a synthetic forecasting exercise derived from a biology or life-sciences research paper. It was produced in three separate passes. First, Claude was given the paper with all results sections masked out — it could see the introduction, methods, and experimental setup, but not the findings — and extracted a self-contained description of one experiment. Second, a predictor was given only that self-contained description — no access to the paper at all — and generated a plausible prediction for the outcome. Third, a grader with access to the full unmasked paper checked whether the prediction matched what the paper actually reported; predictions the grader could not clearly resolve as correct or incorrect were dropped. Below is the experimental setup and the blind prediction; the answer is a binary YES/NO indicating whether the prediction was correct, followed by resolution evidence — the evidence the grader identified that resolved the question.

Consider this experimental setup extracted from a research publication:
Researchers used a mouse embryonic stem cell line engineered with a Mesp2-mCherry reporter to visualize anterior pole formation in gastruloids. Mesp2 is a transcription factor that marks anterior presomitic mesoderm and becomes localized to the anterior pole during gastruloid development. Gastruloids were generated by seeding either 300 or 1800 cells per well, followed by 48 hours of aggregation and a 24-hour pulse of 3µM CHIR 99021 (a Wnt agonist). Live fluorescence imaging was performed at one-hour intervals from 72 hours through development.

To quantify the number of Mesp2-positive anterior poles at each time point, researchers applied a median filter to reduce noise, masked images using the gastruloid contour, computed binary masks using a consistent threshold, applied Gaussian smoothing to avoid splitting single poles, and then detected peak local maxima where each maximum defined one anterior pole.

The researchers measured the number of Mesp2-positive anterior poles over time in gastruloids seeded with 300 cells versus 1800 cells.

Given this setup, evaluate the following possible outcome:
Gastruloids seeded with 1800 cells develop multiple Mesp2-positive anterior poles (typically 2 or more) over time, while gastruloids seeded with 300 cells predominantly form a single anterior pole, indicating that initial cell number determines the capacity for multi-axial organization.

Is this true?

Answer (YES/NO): YES